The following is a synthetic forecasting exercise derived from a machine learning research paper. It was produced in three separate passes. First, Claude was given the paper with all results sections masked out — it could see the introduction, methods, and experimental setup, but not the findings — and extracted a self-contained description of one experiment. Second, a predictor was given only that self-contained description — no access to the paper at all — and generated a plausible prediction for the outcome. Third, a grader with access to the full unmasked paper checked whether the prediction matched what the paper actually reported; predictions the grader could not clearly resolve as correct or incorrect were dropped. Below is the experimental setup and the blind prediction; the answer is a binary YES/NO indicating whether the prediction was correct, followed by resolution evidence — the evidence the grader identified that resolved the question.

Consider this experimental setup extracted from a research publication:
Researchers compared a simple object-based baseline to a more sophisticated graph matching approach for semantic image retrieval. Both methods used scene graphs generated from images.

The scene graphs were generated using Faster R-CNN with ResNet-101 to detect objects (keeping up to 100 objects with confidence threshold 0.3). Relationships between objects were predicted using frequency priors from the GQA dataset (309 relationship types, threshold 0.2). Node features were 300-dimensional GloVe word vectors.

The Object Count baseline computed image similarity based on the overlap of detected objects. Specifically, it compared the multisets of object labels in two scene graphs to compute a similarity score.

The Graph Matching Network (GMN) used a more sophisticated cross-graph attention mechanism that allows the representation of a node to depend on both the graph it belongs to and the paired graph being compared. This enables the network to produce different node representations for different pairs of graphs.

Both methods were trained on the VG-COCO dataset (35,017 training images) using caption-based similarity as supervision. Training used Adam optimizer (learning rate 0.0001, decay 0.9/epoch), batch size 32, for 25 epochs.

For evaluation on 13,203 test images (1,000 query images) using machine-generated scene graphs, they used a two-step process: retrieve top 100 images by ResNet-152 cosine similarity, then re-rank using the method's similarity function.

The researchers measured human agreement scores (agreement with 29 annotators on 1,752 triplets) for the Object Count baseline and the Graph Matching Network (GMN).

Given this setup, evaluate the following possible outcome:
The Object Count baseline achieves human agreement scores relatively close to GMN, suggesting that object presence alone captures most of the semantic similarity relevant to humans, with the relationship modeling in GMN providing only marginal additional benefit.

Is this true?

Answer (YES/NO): NO